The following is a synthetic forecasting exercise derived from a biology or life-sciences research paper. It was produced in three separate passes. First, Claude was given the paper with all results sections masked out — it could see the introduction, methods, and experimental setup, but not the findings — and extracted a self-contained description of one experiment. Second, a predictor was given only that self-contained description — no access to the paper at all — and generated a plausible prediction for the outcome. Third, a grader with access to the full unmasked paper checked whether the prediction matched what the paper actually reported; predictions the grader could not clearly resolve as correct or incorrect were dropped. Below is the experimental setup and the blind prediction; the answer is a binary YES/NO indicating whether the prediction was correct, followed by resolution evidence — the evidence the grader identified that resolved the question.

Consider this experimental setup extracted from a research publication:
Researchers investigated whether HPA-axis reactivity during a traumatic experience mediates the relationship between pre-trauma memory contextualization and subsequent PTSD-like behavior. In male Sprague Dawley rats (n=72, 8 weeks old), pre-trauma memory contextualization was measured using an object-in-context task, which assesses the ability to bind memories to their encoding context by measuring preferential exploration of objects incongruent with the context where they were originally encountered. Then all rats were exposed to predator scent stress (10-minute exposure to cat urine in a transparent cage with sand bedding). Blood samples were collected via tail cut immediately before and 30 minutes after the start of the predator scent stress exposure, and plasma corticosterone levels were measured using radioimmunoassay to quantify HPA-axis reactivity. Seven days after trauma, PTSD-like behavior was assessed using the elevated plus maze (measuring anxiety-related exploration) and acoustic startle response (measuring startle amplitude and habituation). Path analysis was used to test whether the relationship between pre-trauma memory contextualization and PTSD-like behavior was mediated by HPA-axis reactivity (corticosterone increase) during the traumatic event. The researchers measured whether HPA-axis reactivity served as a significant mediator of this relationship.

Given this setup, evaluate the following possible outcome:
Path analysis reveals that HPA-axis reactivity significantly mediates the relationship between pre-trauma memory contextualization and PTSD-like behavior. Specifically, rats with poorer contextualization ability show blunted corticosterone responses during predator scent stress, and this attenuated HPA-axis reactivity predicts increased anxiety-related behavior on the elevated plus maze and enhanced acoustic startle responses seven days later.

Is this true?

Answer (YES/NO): NO